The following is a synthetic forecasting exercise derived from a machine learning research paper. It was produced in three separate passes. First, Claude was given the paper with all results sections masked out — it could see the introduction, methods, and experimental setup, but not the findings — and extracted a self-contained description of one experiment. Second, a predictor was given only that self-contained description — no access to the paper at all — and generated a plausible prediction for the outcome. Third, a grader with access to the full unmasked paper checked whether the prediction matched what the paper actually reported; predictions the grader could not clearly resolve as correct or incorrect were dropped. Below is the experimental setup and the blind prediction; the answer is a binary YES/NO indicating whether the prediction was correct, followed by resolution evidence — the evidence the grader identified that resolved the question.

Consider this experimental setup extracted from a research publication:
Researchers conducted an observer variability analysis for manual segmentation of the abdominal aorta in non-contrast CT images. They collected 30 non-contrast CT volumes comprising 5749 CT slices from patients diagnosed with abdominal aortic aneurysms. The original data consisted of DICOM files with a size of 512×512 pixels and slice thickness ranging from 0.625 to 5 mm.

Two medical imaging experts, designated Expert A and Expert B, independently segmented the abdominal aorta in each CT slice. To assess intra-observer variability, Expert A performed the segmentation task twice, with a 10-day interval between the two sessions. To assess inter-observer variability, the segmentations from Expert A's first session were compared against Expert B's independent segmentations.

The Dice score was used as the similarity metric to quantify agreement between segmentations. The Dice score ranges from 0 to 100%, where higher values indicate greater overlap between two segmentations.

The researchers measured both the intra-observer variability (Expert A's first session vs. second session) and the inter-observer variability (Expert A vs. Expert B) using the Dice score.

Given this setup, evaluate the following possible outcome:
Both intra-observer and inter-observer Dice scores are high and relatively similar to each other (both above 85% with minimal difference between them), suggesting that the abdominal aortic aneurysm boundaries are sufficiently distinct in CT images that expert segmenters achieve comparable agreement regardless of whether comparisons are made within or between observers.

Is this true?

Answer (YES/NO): YES